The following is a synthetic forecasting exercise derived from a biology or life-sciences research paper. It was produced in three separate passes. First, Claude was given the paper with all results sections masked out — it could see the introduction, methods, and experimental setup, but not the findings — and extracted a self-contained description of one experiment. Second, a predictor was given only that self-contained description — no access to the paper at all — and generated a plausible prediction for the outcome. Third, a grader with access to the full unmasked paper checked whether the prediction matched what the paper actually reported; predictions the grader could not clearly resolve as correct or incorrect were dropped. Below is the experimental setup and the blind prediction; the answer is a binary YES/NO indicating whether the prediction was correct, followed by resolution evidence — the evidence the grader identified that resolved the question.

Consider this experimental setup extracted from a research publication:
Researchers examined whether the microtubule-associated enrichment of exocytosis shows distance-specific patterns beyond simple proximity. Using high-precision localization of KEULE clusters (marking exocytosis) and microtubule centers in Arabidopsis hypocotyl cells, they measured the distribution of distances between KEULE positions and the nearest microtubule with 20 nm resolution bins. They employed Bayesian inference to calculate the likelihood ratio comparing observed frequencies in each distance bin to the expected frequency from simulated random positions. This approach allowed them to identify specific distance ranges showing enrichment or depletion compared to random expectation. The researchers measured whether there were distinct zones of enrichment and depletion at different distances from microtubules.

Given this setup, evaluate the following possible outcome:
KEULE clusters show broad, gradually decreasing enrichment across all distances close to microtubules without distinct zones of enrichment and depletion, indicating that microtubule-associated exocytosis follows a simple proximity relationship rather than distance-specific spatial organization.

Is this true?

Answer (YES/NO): NO